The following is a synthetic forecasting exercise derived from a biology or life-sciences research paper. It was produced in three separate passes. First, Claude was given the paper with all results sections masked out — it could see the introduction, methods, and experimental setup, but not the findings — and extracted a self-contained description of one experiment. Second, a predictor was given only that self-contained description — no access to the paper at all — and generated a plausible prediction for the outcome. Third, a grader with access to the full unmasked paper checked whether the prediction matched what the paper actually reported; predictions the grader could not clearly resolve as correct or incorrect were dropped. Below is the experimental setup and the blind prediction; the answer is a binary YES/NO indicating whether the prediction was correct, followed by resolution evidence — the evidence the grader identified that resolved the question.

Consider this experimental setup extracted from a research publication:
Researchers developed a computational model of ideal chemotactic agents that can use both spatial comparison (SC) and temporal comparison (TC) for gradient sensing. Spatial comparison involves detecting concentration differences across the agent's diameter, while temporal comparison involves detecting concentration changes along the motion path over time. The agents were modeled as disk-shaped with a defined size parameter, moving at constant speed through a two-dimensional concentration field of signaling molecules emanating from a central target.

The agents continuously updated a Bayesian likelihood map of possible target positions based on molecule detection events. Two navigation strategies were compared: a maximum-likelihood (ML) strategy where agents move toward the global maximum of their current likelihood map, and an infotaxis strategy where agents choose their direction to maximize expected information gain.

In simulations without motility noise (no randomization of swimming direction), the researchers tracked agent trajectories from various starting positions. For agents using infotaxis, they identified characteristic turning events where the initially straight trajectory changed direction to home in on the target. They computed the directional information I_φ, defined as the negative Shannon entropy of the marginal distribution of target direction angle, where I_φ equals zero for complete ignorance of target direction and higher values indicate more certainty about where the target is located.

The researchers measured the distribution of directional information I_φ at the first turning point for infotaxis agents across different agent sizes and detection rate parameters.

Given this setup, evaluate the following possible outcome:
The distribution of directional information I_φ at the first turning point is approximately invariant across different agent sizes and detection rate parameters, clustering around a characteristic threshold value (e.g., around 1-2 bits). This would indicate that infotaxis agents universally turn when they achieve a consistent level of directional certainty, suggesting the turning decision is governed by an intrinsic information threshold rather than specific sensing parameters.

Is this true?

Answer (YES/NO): YES